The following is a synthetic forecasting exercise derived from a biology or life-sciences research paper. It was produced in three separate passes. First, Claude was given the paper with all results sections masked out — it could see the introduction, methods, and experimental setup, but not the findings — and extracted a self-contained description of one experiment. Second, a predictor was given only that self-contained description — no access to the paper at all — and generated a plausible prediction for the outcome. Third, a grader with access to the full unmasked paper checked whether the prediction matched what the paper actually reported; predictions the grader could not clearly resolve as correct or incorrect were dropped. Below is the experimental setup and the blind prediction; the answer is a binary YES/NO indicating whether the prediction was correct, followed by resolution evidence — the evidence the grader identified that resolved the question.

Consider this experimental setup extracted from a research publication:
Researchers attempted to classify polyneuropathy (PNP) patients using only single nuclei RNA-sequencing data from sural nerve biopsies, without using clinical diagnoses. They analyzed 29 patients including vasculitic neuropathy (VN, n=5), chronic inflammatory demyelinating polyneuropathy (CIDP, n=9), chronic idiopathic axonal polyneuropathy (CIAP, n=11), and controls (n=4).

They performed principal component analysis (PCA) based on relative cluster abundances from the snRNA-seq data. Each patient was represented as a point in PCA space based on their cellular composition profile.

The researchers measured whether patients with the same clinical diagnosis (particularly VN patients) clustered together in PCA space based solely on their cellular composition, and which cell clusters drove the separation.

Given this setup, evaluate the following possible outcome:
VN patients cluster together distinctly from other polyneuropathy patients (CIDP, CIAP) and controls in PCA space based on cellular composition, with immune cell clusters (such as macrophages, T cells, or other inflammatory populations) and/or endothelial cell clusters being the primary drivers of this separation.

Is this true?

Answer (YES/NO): NO